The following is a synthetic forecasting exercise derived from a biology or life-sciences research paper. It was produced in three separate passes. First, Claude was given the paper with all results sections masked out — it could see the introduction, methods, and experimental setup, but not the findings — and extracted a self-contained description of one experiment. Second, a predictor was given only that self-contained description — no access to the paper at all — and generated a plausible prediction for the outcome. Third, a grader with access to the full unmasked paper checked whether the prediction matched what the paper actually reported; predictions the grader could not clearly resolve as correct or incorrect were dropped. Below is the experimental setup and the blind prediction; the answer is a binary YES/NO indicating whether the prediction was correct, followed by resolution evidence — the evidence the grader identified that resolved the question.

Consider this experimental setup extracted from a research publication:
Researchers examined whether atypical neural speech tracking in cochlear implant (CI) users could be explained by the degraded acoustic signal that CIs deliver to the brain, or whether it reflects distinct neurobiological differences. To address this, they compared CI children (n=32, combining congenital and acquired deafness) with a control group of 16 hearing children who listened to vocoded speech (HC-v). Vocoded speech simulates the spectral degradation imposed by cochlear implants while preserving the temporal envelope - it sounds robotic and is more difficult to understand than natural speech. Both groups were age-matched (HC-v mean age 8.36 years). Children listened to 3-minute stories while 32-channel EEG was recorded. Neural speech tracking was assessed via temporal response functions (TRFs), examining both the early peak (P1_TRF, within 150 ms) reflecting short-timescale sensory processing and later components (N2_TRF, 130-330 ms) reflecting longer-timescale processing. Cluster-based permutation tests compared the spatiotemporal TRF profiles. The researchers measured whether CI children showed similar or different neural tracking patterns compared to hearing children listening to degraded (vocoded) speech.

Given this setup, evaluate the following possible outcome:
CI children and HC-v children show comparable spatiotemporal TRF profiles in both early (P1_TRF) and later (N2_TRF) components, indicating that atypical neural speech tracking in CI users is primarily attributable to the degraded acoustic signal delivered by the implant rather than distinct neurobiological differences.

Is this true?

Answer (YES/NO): NO